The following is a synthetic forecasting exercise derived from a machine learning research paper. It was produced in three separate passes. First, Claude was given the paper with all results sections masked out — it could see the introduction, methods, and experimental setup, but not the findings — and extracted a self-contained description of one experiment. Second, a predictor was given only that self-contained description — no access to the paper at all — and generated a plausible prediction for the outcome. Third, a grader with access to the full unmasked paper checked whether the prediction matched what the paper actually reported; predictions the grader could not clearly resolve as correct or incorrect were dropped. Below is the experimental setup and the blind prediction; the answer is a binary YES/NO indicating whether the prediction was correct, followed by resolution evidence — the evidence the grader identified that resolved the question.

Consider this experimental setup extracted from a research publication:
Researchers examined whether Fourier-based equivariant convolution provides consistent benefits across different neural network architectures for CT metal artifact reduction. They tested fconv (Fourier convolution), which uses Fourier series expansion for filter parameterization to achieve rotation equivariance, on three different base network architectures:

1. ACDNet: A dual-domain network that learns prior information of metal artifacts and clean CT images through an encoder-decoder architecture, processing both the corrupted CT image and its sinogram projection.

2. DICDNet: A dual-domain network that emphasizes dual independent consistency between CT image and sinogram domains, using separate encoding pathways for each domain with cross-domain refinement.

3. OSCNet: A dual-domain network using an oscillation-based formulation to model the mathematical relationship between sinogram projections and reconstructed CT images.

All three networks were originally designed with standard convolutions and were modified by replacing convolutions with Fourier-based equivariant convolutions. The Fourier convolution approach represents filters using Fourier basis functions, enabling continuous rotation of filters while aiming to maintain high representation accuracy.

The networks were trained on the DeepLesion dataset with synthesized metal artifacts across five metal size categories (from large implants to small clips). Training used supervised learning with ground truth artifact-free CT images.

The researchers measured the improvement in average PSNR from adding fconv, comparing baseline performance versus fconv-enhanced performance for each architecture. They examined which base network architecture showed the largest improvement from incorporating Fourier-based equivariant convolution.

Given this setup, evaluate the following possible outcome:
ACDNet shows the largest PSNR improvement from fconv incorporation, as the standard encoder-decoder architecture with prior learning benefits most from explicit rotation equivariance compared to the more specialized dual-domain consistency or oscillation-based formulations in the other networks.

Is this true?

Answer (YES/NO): YES